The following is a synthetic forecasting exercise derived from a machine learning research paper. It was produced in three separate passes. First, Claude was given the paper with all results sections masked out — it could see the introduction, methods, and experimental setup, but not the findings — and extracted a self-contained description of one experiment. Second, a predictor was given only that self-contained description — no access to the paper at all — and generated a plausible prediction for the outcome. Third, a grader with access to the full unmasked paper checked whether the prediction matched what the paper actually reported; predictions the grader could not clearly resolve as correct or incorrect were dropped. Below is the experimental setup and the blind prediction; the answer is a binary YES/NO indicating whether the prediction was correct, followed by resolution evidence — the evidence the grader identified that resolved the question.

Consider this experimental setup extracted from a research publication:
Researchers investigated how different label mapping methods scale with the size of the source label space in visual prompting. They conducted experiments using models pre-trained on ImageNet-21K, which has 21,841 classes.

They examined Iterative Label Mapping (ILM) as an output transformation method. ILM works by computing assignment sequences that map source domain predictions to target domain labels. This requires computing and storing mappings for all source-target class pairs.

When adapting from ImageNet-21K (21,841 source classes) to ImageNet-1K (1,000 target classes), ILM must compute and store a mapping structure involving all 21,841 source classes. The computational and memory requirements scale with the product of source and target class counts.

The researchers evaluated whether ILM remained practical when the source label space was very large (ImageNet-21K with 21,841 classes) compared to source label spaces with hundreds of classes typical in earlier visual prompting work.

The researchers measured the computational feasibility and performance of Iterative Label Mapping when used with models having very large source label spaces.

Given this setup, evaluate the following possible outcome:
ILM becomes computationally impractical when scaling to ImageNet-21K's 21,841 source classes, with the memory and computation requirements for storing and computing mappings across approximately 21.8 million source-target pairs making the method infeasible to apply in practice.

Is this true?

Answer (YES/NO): YES